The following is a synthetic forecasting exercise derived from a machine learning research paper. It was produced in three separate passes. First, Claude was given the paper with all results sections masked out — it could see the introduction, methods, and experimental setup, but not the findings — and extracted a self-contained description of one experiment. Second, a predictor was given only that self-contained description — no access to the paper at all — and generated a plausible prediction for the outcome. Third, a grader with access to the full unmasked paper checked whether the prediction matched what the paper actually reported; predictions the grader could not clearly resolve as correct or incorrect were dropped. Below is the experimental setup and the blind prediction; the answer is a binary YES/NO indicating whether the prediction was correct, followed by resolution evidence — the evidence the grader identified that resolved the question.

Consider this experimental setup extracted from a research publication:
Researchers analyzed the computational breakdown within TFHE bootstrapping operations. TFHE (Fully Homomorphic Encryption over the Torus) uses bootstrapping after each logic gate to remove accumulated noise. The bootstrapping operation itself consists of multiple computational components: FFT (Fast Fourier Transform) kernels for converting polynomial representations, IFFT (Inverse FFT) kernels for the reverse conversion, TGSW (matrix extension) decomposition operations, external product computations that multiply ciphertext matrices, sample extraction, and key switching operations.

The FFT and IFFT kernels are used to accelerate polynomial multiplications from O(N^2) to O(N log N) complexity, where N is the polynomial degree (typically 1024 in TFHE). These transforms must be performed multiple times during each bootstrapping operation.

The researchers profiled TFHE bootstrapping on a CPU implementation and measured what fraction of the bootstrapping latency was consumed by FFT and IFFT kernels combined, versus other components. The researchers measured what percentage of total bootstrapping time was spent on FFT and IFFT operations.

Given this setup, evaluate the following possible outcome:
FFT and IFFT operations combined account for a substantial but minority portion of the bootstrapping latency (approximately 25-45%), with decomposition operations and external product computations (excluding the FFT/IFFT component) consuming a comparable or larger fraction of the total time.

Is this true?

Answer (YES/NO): NO